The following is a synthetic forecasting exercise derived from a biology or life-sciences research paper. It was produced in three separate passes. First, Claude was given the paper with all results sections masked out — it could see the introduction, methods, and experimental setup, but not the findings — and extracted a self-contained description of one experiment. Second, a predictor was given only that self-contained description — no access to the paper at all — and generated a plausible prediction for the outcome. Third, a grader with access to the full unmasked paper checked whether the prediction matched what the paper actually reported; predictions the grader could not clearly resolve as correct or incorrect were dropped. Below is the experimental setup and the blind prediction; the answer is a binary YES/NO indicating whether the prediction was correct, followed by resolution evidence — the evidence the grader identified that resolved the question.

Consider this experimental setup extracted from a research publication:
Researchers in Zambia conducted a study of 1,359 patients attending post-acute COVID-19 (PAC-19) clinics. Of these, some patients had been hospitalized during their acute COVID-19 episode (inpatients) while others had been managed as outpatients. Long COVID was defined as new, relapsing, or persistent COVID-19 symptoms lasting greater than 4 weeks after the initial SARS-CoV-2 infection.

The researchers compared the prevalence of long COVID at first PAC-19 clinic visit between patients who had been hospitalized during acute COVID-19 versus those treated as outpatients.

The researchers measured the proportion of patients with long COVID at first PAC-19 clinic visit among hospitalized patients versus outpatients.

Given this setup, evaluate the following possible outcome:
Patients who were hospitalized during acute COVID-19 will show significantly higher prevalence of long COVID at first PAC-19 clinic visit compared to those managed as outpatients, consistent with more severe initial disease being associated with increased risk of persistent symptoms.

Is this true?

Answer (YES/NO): NO